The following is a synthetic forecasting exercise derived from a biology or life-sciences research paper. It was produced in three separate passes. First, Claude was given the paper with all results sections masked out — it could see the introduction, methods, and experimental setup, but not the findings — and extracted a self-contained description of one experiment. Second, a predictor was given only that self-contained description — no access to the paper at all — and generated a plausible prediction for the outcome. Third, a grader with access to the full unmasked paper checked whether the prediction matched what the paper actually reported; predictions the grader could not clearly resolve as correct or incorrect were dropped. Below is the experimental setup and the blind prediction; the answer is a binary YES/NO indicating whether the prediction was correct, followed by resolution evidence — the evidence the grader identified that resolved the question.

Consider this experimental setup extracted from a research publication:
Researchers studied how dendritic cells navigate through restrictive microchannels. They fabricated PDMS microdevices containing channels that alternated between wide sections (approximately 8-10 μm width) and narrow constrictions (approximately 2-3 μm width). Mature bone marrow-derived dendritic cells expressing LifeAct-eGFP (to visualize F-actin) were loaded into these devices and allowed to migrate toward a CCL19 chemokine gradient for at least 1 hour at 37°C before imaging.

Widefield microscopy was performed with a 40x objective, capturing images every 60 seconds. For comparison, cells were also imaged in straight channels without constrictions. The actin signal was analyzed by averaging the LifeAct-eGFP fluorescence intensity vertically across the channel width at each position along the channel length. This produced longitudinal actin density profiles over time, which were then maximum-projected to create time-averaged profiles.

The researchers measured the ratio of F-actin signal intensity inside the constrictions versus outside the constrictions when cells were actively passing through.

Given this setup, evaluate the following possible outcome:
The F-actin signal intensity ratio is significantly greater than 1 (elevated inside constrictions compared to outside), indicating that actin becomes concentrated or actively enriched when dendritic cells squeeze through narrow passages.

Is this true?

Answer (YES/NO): YES